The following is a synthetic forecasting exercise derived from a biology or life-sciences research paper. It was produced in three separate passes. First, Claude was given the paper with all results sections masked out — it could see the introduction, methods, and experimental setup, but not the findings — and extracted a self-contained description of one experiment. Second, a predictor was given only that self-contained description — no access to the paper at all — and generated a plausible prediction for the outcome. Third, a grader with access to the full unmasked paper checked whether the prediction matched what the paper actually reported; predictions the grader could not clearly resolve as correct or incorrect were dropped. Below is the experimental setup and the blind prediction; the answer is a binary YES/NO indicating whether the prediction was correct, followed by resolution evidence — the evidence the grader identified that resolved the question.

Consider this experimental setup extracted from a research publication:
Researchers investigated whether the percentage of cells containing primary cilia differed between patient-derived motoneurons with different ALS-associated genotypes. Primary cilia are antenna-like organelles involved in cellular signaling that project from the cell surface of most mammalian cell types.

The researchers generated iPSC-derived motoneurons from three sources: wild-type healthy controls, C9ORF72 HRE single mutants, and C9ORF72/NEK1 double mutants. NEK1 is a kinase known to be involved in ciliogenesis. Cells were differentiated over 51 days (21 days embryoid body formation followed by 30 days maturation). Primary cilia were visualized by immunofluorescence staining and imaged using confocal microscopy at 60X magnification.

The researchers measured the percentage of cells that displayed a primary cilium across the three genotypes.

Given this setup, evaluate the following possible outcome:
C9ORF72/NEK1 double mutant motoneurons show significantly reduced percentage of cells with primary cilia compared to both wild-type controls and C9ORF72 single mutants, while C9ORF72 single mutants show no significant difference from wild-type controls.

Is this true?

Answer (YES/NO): NO